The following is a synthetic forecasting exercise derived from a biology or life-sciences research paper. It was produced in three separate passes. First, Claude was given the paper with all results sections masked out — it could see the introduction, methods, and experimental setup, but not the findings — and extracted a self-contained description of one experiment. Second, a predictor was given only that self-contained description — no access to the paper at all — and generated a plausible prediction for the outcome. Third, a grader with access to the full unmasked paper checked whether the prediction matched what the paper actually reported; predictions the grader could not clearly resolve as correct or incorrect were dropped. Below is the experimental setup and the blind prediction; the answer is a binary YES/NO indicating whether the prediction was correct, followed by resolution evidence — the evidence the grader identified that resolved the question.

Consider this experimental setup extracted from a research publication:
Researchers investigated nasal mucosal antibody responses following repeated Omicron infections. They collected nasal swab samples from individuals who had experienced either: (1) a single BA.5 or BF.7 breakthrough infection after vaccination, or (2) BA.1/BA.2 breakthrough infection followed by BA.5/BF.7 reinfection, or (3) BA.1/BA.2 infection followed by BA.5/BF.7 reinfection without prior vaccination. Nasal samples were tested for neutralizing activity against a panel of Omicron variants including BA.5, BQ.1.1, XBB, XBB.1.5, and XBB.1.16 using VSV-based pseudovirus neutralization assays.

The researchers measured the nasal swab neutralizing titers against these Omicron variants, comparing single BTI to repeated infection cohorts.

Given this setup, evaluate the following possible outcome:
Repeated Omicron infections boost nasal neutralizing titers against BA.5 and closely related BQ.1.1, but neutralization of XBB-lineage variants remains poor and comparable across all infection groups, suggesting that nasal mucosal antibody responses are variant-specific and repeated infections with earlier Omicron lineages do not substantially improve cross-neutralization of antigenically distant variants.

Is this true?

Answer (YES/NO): NO